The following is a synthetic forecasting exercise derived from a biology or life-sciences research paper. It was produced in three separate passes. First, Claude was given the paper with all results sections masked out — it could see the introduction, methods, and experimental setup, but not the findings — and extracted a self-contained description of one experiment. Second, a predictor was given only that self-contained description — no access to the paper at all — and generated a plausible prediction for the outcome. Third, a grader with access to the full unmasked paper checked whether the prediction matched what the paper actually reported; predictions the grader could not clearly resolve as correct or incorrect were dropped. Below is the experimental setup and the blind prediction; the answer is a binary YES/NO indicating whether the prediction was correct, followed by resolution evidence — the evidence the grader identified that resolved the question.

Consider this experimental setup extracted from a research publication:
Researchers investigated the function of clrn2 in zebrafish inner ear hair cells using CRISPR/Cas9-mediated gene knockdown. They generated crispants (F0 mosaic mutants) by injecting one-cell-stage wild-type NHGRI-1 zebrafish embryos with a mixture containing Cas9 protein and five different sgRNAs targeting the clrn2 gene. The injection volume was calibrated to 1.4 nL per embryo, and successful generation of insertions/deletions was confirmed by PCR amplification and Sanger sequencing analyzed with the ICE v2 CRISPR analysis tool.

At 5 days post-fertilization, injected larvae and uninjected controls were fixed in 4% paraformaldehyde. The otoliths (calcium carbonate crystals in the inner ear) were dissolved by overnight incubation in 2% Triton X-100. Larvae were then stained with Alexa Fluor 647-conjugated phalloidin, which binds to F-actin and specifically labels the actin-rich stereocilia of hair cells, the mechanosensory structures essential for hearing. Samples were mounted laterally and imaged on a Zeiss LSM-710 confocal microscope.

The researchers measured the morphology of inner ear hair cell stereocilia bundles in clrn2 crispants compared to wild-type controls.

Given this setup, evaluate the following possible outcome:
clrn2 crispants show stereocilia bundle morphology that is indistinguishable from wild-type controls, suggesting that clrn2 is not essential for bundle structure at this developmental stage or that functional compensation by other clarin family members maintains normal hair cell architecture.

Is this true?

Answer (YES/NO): NO